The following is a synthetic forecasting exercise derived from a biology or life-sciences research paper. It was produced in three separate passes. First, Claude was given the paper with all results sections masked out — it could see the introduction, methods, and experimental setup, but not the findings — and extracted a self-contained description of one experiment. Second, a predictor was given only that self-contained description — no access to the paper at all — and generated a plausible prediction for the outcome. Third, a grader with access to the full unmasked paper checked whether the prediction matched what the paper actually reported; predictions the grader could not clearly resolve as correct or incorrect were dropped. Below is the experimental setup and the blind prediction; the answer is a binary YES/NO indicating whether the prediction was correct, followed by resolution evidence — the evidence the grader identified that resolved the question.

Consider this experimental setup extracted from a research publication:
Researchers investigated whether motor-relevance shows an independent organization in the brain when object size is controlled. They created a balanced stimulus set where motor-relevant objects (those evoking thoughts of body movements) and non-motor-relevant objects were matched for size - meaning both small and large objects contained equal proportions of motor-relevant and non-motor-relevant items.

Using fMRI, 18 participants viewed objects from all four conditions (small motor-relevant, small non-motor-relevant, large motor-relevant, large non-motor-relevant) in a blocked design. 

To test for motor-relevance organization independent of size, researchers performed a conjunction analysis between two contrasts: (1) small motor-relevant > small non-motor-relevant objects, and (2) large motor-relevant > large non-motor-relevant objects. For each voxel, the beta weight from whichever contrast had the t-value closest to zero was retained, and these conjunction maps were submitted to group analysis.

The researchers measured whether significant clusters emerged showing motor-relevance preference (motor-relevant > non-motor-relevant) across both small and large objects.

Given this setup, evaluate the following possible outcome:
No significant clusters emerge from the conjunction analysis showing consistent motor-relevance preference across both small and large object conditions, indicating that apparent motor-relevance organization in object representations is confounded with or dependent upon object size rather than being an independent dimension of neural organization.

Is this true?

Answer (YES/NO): NO